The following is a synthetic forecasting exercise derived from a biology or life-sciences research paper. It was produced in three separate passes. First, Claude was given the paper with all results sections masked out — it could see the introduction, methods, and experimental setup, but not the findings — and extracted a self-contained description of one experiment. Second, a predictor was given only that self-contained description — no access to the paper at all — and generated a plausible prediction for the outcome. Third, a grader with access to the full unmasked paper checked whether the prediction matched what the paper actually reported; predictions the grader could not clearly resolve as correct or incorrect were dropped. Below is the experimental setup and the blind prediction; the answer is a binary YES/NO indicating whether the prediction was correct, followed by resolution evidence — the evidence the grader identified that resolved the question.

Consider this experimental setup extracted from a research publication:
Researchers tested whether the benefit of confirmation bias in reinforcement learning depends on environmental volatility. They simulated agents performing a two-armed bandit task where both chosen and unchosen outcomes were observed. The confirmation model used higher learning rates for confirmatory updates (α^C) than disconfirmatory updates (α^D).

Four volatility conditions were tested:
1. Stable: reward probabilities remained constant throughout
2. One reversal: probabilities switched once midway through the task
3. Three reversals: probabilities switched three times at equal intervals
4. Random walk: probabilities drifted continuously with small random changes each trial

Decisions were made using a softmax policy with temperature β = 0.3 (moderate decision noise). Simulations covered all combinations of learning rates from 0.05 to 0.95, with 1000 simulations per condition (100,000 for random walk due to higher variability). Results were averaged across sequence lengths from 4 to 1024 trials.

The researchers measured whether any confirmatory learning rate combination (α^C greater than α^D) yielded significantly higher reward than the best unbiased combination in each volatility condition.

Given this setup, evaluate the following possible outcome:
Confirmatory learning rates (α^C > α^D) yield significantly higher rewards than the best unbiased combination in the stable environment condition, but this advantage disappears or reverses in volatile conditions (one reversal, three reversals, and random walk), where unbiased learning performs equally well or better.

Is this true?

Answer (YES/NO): NO